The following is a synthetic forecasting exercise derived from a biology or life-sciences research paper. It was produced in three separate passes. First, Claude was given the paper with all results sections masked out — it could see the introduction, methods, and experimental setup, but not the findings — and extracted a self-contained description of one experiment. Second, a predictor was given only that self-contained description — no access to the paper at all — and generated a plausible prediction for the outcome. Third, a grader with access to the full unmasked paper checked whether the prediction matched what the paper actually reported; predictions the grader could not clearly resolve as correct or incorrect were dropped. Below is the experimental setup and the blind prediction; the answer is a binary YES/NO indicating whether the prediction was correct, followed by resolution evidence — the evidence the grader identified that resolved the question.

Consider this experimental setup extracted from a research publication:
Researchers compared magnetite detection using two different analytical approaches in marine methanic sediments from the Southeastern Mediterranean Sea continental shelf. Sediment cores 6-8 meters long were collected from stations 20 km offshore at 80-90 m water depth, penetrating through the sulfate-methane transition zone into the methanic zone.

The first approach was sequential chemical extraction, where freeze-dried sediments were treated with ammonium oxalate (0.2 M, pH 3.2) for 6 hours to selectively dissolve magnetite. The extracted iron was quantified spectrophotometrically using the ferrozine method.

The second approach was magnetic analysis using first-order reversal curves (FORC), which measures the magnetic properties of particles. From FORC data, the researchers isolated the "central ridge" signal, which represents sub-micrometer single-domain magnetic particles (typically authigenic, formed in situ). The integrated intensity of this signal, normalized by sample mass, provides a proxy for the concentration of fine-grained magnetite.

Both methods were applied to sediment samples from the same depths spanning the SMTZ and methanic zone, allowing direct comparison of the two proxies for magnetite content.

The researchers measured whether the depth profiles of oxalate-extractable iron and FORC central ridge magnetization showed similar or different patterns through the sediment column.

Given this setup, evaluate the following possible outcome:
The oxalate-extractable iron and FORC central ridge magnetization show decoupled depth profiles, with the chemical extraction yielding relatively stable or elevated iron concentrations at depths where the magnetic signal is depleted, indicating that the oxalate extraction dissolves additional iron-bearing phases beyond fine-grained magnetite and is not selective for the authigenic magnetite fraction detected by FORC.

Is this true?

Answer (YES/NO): NO